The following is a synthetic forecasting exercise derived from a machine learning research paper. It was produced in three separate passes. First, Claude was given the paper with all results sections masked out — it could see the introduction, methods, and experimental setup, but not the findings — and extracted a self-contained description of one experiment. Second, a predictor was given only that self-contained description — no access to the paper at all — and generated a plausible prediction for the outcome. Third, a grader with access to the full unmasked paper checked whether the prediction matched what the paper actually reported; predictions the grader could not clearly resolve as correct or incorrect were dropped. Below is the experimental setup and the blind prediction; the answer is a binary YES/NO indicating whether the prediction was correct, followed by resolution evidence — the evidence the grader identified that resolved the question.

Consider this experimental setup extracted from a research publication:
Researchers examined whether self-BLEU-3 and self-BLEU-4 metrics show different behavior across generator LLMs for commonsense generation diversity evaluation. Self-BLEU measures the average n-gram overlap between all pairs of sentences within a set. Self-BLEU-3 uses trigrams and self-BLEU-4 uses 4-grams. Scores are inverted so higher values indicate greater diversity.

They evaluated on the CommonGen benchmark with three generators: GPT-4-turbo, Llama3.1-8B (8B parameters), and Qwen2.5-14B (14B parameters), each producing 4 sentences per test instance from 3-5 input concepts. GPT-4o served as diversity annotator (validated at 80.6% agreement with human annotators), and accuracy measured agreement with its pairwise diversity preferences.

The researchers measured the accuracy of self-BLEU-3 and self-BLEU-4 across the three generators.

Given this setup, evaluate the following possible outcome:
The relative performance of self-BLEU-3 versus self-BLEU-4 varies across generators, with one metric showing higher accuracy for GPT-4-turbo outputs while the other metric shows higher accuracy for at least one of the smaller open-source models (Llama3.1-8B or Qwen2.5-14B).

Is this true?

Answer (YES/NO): NO